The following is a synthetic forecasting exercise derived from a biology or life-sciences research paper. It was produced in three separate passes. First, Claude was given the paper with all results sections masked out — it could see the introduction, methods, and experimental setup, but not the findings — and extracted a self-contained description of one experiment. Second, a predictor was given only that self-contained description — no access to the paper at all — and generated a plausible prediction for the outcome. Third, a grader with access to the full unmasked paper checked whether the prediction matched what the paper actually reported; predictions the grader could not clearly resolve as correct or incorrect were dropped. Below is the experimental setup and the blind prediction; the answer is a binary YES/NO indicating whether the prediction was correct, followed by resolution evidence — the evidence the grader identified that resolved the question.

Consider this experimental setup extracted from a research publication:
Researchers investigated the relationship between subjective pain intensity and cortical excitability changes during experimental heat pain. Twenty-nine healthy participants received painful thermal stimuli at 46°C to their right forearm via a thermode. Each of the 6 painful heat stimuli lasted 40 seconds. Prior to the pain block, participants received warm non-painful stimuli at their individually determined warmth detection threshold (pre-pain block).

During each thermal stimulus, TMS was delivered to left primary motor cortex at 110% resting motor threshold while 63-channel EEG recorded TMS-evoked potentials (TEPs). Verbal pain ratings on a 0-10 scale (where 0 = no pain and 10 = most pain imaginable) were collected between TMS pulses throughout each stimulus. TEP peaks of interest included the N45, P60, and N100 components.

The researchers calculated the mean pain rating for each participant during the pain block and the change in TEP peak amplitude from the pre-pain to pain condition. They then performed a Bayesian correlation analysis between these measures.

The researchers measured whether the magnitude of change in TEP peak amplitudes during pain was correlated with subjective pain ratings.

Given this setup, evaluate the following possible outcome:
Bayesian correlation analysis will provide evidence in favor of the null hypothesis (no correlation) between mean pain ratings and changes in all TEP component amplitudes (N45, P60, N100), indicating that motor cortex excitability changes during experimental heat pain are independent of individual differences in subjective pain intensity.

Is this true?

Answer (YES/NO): NO